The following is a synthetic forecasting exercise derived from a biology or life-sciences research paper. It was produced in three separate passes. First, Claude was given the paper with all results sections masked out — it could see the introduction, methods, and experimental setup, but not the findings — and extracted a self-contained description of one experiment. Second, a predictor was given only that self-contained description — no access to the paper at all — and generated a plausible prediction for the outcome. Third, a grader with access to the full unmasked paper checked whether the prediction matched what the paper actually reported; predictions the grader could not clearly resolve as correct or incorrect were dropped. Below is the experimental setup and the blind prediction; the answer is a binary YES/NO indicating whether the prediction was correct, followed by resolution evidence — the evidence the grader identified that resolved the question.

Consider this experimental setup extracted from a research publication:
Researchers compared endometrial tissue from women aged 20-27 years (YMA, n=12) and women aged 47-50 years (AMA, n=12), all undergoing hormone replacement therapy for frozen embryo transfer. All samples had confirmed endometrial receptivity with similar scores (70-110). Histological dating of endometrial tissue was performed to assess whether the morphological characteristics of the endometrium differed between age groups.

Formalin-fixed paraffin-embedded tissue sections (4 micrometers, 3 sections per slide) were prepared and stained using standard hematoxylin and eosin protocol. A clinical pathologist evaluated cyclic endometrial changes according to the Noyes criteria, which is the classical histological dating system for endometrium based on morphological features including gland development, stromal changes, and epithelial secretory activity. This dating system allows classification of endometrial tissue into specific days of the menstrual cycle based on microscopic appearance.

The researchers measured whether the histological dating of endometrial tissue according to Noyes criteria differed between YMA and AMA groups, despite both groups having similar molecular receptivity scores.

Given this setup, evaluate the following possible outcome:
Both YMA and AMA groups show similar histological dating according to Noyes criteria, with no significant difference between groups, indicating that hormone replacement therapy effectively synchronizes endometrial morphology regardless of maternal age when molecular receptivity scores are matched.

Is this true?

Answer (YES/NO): YES